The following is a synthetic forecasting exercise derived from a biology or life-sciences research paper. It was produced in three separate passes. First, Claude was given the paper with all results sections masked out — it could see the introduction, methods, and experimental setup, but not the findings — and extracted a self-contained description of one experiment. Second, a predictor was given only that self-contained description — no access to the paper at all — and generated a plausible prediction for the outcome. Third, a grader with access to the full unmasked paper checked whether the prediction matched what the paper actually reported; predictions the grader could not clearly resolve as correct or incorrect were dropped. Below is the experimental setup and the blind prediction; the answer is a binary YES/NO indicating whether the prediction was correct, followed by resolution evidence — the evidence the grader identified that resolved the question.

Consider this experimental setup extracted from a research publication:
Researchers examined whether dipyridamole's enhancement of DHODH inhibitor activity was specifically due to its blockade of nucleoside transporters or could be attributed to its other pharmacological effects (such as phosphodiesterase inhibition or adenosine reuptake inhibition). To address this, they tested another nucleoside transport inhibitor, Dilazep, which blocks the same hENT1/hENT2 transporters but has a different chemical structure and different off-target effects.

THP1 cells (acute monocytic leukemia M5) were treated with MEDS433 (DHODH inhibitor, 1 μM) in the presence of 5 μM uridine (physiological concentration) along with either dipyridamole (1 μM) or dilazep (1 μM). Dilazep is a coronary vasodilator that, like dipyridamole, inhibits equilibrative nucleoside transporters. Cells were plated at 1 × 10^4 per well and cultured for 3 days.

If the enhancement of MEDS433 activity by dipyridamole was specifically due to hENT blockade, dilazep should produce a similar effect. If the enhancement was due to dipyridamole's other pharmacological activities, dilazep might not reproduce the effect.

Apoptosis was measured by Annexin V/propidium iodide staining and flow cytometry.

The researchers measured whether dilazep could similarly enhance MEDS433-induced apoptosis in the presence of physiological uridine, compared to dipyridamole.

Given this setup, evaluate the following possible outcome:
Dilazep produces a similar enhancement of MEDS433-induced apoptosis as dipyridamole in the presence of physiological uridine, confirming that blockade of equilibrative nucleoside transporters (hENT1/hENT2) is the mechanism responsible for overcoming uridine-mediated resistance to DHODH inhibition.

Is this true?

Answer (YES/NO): YES